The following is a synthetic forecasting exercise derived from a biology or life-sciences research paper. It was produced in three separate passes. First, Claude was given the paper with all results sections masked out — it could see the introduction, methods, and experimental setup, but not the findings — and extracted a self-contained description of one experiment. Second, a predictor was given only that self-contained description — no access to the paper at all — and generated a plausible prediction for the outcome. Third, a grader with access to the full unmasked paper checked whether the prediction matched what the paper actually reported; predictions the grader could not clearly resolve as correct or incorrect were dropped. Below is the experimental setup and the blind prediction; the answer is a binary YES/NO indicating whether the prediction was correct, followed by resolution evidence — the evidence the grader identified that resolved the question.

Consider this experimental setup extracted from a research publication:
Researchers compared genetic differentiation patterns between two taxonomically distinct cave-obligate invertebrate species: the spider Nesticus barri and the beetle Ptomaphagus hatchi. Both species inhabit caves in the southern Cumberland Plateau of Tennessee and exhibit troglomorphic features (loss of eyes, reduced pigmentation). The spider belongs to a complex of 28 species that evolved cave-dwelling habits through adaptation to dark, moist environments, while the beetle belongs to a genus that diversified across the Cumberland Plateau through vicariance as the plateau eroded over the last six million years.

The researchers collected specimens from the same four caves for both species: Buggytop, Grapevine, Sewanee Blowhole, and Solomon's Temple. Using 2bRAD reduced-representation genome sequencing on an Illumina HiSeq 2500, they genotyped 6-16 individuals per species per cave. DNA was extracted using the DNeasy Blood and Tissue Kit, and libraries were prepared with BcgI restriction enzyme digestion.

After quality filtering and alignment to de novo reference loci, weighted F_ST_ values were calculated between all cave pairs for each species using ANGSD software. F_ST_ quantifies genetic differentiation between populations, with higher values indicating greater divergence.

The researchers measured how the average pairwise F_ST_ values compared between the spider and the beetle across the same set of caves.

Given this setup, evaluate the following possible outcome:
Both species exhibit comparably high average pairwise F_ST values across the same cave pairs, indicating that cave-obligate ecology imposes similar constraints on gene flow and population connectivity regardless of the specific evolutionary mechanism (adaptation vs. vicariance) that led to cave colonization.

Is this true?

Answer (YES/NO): NO